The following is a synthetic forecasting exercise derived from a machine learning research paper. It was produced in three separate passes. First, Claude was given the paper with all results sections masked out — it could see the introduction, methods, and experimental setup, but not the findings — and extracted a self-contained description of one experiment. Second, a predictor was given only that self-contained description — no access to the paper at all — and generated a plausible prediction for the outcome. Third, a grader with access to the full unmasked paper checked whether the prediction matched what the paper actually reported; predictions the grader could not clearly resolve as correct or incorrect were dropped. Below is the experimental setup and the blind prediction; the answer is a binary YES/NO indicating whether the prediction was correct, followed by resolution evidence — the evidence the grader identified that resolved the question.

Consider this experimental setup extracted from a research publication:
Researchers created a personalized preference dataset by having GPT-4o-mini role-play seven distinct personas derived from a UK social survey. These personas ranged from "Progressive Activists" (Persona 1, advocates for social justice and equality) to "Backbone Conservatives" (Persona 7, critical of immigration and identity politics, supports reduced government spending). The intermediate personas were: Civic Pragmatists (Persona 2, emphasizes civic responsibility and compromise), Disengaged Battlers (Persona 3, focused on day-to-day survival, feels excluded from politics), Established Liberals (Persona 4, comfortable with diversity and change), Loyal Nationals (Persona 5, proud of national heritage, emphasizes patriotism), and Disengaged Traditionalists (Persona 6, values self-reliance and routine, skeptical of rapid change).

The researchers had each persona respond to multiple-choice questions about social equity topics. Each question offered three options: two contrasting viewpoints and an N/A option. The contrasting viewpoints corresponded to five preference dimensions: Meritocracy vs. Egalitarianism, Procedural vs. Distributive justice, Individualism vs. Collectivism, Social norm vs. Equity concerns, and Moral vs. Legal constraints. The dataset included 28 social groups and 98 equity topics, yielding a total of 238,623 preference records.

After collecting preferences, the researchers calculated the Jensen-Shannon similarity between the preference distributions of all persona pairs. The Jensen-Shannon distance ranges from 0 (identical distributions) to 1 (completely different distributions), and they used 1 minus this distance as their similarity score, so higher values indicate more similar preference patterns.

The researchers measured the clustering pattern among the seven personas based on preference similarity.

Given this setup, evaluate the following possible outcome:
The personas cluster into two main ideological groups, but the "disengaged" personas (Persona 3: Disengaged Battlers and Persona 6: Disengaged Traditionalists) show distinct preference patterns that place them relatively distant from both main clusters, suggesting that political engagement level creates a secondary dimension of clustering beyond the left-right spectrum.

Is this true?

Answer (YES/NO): NO